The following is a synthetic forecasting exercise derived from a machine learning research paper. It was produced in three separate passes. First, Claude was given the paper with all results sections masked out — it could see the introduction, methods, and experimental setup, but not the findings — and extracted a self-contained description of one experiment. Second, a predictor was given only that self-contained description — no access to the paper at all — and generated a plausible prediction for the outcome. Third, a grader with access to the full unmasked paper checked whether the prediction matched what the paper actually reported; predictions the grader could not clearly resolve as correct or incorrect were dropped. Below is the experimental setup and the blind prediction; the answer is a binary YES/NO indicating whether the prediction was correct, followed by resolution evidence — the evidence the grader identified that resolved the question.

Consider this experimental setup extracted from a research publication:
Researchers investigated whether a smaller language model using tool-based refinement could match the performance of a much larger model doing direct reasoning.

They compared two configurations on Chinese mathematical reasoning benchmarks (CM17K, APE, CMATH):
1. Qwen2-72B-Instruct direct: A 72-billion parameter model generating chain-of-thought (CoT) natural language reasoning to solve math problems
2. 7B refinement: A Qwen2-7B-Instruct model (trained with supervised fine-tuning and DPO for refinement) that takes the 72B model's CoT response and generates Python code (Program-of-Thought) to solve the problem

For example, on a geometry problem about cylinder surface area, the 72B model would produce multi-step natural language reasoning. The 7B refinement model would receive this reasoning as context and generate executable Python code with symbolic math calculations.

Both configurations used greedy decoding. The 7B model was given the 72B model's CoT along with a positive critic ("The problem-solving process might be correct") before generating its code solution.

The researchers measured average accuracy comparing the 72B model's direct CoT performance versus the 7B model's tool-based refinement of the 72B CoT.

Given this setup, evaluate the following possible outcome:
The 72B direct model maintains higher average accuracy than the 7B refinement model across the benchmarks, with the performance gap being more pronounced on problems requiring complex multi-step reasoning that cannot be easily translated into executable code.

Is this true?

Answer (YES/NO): NO